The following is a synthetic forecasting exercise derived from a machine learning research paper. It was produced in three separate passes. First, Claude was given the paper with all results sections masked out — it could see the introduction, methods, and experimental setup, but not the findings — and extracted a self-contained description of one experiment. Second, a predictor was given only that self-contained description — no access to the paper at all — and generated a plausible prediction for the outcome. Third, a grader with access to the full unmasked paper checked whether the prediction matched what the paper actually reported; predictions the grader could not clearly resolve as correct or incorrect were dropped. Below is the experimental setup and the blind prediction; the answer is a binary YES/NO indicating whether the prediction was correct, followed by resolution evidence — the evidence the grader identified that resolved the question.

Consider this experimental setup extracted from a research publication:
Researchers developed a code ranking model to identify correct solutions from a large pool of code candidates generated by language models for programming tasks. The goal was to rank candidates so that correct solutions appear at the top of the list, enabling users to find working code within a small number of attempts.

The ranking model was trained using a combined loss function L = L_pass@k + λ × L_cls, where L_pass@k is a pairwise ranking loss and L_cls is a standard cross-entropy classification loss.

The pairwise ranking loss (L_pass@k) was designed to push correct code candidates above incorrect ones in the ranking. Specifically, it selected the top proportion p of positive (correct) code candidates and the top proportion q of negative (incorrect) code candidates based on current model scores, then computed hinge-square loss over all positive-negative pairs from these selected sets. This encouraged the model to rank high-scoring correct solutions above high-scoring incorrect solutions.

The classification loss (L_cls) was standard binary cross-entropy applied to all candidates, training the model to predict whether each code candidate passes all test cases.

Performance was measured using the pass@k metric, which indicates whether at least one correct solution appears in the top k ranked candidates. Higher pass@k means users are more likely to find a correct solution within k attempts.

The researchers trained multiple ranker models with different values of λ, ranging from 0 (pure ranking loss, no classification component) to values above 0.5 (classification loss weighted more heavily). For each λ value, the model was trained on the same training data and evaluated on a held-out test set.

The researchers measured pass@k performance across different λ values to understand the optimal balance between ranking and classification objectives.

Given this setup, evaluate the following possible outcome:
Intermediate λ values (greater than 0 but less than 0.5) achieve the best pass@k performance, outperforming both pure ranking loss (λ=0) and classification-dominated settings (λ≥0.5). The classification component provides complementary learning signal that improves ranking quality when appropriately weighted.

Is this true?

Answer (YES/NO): YES